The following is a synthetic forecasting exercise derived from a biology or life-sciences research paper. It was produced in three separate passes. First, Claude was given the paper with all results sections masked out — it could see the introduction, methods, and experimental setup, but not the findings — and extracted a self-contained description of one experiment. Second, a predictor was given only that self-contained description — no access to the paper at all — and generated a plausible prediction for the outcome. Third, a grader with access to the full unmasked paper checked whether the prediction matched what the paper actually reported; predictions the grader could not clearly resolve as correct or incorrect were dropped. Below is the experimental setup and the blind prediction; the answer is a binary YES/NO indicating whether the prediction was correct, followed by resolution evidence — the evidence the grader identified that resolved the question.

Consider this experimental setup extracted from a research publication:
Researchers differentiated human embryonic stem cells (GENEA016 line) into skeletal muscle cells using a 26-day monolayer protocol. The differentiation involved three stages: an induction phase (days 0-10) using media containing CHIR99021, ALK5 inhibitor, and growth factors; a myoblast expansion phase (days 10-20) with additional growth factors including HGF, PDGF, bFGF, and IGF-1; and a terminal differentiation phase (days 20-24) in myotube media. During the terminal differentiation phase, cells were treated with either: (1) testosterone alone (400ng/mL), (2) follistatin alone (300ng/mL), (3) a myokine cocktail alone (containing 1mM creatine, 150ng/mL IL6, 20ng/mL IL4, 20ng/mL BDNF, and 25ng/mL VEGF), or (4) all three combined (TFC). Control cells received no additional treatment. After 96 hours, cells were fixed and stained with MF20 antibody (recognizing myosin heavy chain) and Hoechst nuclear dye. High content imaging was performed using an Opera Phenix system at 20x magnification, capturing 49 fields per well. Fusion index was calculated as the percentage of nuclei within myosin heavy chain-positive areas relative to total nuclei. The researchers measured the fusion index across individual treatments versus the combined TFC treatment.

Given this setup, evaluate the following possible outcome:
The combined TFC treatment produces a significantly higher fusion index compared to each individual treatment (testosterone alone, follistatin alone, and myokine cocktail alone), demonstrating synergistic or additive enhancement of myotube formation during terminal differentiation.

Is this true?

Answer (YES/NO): YES